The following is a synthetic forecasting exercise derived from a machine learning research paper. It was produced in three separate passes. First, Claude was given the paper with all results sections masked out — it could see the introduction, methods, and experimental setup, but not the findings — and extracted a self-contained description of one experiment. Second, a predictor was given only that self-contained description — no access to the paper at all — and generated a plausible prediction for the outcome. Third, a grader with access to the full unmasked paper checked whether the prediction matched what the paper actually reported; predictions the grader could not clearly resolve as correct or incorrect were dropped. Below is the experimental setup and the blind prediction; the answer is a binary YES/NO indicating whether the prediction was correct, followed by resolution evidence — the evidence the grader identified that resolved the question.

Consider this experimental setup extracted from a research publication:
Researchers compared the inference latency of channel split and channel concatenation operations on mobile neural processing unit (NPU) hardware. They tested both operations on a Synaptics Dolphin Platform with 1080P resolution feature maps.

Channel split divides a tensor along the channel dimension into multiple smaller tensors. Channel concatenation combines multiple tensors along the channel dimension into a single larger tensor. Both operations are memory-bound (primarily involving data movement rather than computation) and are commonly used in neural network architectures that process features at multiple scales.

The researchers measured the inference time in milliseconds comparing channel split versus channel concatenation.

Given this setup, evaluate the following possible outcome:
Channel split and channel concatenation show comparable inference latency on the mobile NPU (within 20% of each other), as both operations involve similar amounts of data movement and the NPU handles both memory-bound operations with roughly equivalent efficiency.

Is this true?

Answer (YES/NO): YES